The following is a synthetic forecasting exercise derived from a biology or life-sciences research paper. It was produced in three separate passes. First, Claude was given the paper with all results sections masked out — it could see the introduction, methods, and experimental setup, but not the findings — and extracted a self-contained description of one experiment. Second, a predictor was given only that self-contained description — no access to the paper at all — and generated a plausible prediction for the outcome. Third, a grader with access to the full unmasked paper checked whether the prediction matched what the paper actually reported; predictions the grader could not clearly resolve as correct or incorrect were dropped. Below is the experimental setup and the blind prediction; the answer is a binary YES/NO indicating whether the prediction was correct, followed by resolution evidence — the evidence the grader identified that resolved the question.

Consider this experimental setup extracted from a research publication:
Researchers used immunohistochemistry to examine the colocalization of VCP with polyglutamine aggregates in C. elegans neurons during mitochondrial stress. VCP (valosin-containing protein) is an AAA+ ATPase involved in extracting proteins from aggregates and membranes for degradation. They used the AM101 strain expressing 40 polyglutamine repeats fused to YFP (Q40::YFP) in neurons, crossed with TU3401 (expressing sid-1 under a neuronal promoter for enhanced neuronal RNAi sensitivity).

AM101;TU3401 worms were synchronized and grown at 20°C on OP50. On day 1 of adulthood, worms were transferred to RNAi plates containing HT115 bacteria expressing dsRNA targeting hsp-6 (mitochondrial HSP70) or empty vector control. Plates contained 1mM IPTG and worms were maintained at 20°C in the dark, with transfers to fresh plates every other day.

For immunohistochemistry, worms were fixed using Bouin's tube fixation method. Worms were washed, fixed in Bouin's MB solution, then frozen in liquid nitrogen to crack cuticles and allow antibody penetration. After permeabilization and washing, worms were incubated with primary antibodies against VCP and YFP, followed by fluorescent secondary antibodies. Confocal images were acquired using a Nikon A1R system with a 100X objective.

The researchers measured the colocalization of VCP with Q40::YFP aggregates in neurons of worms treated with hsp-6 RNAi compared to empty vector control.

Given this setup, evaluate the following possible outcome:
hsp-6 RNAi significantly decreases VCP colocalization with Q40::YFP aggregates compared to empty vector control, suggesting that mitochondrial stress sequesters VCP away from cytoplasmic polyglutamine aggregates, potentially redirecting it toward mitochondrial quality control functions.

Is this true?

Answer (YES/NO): NO